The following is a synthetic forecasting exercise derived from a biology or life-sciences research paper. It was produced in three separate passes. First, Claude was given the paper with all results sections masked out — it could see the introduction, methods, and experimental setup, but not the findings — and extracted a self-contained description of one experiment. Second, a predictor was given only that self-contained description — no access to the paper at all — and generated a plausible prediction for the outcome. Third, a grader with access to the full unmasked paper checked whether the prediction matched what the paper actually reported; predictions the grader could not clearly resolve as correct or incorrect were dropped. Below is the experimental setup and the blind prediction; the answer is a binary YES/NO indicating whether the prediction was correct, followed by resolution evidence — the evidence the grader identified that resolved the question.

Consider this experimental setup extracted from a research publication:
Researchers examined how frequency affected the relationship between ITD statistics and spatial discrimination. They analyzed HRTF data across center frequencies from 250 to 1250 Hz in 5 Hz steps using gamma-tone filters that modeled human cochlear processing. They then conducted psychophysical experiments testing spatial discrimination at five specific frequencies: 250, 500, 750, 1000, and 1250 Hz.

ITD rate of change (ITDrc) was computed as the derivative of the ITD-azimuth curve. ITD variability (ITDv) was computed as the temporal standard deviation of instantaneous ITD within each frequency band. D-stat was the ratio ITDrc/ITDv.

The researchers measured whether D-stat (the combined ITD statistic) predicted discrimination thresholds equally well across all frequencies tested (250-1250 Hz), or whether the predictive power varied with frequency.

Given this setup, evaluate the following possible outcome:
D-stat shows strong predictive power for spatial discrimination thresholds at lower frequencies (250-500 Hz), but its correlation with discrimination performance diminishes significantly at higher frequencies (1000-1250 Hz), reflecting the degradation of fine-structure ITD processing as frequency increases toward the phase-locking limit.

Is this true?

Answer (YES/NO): NO